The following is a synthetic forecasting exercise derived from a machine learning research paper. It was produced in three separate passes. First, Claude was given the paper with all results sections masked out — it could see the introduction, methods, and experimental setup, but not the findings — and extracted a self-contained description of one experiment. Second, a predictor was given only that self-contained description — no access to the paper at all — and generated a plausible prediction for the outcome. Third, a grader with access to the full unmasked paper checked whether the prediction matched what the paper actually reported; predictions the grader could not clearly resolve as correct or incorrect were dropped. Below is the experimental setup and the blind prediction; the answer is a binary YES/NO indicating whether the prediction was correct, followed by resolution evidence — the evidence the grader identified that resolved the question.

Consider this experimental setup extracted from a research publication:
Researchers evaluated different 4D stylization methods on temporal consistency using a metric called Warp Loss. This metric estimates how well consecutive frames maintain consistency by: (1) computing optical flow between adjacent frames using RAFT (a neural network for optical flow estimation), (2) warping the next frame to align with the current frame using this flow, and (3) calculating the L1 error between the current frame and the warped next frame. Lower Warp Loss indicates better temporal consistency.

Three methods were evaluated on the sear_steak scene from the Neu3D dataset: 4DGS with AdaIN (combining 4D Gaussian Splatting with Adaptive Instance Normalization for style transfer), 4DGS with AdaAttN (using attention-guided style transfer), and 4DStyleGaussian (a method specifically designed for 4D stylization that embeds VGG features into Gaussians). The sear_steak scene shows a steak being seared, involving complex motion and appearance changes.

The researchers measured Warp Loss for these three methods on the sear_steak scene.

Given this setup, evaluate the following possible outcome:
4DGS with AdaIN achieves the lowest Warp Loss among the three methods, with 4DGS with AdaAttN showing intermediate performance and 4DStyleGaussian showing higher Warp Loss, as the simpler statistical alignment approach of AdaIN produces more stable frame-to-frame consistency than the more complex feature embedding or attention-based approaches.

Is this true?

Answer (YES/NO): NO